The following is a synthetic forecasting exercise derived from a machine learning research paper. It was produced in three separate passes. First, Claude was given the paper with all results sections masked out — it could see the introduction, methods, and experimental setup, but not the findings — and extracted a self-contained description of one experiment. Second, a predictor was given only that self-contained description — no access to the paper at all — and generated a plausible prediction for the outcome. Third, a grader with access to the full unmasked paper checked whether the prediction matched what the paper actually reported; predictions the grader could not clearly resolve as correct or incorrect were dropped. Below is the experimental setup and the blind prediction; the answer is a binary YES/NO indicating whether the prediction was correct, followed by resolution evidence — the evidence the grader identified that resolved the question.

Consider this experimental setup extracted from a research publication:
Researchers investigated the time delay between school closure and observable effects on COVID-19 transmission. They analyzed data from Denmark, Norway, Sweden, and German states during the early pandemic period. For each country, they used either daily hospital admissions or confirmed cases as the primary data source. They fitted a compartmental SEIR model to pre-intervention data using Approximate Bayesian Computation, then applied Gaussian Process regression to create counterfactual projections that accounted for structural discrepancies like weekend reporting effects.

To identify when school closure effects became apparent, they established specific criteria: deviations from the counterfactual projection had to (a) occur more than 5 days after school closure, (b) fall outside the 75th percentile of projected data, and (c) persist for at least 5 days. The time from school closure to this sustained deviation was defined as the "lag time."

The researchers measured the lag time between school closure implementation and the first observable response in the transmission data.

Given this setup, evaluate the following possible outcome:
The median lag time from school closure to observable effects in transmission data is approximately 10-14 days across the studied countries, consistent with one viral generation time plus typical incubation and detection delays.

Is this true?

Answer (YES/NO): NO